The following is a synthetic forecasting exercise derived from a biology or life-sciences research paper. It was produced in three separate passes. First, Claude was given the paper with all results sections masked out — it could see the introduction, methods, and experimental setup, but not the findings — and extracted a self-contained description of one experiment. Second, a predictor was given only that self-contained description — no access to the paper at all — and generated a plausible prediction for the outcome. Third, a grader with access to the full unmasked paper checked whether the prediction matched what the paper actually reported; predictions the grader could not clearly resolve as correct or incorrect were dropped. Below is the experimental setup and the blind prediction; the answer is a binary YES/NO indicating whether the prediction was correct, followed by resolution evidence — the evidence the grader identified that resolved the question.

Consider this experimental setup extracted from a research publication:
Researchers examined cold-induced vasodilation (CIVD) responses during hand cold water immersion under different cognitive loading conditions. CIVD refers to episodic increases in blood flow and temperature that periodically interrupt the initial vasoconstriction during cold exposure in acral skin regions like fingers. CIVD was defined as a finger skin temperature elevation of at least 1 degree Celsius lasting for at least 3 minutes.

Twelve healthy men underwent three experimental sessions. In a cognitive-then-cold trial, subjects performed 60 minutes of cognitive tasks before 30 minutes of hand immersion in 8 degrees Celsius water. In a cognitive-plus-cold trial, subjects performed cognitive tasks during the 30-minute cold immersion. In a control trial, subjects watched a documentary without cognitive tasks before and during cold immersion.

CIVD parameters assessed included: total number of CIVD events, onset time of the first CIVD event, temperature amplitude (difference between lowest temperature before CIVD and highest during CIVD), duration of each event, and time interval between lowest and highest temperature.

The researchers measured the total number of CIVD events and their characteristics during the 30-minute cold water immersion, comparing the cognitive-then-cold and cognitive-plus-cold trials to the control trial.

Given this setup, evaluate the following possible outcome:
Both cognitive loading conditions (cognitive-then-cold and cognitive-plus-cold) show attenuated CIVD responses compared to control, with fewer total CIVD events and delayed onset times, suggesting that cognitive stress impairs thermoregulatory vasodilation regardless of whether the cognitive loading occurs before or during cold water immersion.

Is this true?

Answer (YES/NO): NO